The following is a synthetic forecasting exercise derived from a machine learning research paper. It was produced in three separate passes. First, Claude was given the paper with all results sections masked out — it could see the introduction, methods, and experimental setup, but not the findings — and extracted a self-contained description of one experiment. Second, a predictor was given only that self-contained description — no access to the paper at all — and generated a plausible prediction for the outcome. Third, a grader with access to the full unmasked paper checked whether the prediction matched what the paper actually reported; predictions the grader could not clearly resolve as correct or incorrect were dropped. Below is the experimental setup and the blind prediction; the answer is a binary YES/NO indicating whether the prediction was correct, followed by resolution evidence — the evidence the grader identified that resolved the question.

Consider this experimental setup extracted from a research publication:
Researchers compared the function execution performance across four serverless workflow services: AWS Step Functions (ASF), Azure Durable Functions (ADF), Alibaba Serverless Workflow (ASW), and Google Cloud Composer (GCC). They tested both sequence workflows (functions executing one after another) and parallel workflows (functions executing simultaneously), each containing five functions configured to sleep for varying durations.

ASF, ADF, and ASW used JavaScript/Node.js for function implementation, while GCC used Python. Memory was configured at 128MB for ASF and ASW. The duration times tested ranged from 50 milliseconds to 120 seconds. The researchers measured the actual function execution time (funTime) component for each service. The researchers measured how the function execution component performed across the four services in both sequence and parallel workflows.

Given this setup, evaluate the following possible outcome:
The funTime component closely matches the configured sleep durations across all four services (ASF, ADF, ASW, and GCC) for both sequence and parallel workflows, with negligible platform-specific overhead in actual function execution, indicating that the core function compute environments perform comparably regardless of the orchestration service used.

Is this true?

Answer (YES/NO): NO